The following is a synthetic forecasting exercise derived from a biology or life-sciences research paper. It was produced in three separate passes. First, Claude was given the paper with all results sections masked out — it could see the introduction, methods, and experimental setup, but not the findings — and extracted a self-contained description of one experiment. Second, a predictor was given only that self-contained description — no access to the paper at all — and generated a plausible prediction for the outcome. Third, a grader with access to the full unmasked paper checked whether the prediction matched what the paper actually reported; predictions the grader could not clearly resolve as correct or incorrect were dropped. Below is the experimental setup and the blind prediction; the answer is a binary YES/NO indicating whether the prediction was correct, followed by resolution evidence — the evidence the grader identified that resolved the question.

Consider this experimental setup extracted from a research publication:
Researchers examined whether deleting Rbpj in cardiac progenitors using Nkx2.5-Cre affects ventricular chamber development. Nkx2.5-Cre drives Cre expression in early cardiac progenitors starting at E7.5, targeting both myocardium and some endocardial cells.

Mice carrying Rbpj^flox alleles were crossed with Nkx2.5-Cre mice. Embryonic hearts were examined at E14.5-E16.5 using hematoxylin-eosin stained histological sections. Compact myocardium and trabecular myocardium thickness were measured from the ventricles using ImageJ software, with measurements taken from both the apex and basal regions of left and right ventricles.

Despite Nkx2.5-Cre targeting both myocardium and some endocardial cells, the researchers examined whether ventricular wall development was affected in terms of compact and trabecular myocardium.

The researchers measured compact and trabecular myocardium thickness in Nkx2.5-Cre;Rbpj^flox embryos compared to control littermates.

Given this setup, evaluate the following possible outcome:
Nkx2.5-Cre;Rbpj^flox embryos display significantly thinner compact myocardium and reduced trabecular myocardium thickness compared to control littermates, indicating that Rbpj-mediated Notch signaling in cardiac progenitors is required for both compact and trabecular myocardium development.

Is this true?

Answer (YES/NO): NO